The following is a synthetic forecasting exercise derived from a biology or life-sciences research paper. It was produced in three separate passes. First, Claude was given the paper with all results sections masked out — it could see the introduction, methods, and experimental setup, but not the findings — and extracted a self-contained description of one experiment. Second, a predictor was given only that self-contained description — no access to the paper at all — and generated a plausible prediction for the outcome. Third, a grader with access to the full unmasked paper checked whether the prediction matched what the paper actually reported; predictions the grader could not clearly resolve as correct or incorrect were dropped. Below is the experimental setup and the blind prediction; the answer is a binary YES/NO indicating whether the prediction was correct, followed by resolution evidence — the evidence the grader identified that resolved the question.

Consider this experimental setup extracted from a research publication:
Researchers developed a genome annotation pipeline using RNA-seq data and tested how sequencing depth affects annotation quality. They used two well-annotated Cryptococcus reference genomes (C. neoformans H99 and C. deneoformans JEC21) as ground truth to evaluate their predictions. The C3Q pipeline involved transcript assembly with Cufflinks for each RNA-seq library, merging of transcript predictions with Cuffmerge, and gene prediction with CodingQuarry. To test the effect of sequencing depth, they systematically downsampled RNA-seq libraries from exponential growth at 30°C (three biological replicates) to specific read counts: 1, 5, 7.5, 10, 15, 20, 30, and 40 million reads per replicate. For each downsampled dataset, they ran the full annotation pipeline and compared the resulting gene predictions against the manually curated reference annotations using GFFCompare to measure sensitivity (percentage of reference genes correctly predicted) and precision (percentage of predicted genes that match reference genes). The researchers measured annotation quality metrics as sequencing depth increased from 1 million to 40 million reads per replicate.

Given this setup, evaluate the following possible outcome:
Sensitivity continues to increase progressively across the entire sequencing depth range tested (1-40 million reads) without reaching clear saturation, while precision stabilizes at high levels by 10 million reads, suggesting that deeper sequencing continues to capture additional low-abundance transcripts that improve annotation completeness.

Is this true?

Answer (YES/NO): NO